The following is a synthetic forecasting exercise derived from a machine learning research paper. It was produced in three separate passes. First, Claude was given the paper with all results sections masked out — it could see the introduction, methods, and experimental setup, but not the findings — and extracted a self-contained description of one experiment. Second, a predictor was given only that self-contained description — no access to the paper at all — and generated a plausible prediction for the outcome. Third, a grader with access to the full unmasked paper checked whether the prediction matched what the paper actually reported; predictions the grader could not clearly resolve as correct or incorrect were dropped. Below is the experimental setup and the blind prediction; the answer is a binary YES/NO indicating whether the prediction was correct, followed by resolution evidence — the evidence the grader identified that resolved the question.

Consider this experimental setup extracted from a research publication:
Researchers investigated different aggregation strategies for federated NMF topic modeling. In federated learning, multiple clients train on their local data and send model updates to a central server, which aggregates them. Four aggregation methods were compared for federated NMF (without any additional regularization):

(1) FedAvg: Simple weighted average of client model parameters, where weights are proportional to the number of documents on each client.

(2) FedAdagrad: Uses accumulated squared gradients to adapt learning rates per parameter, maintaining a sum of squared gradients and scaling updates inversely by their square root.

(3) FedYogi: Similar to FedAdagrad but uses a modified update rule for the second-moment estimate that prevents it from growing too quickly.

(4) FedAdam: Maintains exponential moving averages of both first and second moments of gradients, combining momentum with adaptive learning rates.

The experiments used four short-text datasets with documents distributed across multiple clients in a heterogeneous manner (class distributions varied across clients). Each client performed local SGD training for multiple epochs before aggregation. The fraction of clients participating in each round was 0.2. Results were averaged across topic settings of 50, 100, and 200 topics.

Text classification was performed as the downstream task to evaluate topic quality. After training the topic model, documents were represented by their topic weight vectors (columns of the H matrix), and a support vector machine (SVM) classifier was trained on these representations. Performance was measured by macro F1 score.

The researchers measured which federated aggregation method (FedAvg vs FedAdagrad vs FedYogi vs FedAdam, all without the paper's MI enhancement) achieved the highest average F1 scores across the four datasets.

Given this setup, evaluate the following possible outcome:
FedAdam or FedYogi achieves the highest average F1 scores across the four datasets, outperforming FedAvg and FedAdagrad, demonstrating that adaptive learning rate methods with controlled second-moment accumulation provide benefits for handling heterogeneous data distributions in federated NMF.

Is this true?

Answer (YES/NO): NO